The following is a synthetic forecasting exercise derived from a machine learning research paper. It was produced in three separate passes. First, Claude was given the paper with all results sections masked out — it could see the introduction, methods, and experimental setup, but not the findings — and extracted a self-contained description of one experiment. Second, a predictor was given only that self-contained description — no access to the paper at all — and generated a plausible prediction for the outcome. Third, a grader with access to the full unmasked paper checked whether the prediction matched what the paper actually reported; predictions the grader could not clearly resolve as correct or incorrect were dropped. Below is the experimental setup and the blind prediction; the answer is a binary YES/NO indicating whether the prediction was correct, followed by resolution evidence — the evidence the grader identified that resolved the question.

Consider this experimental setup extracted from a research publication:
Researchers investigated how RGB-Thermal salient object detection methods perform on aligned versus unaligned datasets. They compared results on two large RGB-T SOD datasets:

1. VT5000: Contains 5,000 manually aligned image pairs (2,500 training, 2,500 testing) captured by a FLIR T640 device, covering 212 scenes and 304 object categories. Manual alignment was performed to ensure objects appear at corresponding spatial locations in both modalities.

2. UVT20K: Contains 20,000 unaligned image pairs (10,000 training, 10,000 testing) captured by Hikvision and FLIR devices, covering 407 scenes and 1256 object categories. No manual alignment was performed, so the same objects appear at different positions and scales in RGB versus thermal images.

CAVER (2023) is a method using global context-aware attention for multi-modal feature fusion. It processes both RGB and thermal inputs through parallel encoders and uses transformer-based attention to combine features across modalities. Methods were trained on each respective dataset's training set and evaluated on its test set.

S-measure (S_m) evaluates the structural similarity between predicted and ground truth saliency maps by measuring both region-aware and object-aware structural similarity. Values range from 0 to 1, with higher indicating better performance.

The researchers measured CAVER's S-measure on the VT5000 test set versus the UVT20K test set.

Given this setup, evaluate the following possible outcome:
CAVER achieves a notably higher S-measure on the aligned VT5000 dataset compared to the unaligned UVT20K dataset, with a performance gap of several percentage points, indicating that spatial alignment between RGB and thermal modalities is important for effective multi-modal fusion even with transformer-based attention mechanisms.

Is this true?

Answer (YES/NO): YES